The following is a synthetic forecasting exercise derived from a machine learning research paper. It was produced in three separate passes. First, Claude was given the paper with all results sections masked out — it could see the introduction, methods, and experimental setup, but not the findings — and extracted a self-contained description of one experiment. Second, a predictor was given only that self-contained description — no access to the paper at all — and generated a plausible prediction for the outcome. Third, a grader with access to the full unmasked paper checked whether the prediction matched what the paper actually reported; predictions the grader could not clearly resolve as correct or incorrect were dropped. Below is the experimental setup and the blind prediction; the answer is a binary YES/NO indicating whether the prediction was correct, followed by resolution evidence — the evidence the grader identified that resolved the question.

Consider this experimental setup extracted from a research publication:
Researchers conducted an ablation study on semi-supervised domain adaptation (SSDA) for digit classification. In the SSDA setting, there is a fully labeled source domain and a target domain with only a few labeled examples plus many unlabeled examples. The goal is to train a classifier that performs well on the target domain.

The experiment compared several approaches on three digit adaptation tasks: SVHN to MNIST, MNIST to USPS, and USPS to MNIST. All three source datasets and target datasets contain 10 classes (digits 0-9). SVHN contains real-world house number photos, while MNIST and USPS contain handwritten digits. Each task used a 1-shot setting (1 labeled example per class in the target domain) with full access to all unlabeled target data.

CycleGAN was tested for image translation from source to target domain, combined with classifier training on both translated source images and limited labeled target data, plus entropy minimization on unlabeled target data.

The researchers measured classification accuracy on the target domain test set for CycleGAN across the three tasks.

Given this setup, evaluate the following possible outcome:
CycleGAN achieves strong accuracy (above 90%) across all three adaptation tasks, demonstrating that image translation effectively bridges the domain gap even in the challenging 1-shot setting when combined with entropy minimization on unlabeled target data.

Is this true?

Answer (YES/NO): NO